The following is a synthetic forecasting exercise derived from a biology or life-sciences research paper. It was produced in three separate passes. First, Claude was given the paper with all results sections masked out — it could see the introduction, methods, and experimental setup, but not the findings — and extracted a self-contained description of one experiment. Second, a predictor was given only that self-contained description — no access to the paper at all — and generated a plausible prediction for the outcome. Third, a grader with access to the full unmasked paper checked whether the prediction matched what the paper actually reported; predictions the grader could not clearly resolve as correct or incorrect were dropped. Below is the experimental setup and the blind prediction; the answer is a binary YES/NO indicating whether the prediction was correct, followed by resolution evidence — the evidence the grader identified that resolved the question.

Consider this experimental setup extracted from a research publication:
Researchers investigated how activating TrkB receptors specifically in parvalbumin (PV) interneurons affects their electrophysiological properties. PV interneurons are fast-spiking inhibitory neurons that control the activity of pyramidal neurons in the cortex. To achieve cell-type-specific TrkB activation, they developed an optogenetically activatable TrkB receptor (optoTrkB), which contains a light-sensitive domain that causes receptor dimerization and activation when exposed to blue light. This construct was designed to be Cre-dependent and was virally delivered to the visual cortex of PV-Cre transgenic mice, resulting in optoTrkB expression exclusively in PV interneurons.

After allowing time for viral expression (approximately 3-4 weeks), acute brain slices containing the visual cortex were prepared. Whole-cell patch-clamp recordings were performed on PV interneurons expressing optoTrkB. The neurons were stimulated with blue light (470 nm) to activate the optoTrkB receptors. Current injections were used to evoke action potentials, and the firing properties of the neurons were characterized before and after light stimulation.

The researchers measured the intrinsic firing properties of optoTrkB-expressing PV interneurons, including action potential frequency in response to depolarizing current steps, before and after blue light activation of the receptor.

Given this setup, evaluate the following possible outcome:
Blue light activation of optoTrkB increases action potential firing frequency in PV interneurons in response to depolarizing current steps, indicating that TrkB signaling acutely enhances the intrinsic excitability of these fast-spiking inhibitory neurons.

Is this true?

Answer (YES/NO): NO